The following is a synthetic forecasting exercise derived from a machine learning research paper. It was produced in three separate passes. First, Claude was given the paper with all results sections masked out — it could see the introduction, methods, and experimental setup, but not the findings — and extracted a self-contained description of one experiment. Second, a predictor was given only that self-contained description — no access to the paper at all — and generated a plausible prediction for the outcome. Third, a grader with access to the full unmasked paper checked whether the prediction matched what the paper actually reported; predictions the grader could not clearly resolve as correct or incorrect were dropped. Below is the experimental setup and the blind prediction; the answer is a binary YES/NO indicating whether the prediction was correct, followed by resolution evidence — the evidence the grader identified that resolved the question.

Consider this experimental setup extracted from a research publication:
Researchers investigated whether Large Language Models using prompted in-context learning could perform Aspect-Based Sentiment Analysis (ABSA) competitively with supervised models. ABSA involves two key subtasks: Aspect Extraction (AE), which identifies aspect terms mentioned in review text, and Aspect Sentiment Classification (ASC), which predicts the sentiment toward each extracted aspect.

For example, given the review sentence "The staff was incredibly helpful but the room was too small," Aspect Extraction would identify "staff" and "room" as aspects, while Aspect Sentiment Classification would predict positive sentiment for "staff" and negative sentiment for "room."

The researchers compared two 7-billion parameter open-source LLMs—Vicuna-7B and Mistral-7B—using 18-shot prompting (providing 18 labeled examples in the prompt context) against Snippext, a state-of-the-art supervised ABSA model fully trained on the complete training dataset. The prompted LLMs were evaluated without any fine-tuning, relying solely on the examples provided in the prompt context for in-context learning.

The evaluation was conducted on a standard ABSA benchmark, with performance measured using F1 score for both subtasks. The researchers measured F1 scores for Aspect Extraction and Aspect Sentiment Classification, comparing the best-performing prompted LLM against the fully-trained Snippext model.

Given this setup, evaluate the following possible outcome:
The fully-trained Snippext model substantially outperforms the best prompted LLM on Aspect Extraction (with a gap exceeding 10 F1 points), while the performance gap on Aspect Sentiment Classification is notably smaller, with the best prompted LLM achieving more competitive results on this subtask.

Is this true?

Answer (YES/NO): NO